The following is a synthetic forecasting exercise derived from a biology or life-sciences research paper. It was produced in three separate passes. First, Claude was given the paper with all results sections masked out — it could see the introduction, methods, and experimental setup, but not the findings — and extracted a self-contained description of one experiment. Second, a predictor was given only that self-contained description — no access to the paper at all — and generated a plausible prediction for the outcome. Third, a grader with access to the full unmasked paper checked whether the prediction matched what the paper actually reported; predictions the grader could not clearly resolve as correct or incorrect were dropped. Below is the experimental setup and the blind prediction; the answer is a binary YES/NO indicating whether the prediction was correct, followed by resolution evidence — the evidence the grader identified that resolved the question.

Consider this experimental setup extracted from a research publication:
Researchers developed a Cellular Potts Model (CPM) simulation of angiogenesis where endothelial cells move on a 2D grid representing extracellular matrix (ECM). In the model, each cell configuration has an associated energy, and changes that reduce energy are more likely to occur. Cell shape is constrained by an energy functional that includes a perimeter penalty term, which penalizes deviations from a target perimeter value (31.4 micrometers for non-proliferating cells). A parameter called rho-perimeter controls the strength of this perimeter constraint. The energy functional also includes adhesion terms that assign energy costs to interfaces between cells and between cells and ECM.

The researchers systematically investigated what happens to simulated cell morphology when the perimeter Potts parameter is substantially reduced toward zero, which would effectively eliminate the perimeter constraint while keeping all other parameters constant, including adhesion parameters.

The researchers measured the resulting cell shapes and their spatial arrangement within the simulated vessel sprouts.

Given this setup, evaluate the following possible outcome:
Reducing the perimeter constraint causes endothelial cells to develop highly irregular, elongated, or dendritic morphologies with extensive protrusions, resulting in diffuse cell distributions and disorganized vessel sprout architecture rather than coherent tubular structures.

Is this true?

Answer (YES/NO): NO